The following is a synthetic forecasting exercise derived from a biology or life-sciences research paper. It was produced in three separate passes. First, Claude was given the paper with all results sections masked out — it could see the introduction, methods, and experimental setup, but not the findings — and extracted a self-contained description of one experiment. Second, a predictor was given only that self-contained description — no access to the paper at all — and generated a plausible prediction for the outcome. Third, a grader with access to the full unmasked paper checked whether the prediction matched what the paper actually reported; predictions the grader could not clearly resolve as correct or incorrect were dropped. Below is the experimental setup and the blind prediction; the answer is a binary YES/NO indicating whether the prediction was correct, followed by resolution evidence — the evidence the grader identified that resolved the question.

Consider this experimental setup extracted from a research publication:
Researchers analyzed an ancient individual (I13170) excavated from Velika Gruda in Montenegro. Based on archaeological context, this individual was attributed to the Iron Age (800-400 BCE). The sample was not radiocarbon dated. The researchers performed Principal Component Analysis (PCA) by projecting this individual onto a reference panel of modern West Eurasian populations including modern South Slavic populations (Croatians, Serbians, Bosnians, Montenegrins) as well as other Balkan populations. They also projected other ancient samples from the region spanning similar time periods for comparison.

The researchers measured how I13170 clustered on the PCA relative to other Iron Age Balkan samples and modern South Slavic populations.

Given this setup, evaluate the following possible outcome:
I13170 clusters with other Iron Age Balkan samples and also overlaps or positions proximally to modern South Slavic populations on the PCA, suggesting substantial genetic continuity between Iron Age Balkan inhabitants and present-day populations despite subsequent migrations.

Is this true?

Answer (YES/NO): NO